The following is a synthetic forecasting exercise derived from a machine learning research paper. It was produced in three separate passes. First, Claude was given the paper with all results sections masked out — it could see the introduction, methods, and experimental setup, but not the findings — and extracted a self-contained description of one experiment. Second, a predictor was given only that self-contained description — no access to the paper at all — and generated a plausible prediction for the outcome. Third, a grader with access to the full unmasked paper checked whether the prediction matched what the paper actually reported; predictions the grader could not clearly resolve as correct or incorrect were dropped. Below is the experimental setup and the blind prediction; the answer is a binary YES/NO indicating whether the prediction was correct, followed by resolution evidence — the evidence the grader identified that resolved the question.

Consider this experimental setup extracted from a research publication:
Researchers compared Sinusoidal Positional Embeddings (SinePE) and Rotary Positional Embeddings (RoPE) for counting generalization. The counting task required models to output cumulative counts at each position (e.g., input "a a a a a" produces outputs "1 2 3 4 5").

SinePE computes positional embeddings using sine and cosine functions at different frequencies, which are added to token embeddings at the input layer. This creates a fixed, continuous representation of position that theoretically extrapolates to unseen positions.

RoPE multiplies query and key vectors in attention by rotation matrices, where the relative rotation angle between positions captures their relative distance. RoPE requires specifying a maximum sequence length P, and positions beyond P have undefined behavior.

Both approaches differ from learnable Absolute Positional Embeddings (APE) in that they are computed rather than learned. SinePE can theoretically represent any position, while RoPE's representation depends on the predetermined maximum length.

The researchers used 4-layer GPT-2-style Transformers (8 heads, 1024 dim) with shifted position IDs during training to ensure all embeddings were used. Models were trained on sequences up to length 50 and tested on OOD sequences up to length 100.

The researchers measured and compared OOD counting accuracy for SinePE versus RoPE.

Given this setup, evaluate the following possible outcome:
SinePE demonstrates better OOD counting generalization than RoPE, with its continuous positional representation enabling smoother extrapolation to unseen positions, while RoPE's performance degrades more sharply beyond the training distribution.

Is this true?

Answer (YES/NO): NO